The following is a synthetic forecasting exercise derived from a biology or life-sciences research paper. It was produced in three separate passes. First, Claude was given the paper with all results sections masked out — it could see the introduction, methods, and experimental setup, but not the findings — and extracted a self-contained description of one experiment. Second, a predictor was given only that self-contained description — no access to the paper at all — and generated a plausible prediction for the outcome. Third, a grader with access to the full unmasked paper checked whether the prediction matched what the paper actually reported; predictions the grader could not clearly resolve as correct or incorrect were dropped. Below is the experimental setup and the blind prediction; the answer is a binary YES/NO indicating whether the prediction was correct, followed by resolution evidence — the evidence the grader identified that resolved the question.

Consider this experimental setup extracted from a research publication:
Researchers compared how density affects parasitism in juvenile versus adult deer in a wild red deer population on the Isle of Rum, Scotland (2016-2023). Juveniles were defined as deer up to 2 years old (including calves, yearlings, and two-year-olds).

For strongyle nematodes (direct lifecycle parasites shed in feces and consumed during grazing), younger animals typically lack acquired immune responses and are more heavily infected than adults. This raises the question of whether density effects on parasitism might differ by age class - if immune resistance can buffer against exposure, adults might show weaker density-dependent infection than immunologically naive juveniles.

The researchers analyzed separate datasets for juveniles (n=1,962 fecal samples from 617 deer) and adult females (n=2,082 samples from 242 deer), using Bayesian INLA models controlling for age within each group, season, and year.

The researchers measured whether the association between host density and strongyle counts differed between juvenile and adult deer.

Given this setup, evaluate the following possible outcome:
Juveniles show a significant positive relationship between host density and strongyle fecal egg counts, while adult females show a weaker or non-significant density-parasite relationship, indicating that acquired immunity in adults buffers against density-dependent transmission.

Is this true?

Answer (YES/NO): YES